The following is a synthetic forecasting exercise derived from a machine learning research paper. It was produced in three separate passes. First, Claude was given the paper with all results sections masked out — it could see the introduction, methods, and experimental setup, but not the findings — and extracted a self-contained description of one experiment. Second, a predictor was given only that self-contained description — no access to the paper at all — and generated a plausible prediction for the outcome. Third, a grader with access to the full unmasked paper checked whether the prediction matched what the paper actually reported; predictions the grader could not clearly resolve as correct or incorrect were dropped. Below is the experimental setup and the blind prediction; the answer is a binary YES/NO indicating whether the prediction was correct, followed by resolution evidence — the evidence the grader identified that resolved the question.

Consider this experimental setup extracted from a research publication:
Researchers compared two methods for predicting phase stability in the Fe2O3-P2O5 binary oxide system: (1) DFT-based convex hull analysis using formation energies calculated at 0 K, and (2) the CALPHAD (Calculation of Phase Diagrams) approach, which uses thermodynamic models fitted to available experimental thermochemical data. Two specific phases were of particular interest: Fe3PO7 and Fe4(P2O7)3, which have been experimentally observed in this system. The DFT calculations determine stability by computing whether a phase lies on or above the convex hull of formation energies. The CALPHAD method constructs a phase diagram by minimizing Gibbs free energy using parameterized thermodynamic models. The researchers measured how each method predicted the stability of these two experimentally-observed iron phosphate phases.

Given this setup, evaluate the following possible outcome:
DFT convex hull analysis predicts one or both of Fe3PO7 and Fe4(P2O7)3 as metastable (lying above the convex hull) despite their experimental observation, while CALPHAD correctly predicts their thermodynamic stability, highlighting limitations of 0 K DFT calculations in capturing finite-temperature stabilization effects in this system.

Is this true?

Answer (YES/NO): YES